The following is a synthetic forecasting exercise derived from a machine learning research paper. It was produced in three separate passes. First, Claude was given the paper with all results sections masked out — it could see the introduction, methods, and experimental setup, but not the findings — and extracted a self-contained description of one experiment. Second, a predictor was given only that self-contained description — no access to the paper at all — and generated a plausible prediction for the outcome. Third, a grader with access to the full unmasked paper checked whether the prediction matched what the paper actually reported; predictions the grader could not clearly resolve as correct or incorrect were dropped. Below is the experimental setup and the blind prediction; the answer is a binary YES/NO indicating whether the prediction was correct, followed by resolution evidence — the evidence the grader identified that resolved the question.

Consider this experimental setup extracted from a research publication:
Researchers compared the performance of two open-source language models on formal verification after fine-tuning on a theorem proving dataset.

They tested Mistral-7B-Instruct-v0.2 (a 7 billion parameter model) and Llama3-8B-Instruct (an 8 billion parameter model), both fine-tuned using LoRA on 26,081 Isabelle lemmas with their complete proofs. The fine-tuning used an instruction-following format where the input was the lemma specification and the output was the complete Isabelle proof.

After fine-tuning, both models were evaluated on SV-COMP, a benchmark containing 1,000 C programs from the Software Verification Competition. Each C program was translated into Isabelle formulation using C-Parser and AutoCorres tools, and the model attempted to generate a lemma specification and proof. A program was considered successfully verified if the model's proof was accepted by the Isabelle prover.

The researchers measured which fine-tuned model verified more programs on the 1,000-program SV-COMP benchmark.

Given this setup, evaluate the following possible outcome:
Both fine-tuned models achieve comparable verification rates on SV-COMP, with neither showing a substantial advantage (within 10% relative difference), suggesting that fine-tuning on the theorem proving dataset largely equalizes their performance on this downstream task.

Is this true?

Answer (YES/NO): YES